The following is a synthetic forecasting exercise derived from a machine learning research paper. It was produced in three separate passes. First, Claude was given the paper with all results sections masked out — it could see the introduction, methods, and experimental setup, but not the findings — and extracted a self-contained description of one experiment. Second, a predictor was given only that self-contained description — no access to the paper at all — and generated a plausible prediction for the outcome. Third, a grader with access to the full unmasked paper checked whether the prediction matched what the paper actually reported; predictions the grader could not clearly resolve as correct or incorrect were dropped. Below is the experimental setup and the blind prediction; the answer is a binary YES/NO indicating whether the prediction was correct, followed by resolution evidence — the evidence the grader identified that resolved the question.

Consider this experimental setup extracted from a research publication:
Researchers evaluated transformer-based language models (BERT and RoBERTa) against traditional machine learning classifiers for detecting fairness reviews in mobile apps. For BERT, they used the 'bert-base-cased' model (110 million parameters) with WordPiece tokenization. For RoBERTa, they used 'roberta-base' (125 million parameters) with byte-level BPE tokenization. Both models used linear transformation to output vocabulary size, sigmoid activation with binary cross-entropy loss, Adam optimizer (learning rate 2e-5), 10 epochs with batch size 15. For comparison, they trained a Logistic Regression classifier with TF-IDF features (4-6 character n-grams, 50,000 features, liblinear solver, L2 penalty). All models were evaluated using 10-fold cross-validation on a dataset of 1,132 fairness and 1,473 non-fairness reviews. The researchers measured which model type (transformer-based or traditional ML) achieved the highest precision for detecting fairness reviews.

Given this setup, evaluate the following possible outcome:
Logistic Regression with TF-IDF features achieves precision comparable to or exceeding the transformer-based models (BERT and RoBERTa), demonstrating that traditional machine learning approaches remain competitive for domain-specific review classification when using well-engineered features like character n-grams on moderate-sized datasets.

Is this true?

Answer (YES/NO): YES